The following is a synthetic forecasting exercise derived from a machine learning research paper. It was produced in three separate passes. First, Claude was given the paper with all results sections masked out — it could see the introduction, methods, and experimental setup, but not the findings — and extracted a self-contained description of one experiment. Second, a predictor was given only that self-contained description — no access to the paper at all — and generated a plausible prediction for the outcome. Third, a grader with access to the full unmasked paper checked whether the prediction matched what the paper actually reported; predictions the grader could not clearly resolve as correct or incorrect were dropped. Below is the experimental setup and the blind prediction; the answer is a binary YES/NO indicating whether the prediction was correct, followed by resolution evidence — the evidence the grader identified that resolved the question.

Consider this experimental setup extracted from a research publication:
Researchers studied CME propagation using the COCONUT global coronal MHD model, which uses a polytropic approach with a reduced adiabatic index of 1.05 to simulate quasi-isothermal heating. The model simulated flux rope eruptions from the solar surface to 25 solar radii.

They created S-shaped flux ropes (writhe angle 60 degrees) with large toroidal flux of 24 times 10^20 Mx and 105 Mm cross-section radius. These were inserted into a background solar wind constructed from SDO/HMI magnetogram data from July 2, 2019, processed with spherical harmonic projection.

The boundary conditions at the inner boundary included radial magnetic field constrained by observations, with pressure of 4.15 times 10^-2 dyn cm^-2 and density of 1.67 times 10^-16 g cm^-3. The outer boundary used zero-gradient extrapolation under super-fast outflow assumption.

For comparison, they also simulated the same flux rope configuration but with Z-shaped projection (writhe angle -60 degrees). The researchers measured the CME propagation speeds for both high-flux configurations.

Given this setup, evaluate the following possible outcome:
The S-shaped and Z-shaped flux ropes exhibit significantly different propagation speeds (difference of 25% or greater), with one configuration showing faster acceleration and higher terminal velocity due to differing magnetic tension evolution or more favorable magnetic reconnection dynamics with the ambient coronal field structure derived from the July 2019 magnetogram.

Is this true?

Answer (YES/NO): NO